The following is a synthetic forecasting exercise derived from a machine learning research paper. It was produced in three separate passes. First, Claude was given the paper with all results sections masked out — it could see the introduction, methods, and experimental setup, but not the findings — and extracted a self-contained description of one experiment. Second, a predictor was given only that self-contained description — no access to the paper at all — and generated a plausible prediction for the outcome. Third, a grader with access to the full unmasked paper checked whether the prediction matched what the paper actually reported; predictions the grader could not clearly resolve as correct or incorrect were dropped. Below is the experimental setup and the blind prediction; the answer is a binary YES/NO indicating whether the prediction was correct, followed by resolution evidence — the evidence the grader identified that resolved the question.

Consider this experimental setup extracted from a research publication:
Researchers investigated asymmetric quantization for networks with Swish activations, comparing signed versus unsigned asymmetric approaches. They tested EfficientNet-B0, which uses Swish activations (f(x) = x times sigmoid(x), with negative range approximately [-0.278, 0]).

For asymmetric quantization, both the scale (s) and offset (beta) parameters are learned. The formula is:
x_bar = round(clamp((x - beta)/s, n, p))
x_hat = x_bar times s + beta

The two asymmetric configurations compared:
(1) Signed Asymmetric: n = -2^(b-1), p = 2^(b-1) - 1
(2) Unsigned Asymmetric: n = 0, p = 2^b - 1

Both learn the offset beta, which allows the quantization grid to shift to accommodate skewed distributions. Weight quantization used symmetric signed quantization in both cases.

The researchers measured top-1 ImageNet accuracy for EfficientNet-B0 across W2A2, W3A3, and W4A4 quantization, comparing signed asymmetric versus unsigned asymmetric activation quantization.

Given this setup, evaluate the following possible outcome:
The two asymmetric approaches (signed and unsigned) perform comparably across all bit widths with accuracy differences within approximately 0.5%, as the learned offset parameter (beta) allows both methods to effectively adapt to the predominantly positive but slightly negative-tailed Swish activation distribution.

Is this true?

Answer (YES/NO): YES